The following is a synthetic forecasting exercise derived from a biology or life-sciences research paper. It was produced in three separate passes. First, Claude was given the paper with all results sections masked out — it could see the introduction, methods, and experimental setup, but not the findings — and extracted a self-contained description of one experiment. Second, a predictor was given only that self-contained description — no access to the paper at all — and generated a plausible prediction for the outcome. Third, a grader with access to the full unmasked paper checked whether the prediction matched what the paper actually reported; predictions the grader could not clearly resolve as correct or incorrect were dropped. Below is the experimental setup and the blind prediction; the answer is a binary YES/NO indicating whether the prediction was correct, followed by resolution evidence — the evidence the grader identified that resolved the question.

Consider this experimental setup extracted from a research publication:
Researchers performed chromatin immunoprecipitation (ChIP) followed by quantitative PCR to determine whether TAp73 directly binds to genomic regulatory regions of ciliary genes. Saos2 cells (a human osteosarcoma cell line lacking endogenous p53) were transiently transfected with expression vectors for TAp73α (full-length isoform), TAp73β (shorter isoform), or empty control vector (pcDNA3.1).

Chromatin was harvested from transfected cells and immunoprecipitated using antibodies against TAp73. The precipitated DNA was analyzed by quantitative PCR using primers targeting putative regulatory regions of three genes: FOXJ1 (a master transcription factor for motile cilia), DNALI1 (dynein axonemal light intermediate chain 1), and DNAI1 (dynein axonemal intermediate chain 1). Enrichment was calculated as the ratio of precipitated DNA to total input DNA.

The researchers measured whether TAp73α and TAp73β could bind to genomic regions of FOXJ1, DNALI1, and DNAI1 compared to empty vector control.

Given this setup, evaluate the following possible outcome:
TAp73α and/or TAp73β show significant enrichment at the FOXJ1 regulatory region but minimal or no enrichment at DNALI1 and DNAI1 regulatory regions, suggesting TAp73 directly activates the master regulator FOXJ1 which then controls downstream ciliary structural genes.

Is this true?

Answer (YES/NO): NO